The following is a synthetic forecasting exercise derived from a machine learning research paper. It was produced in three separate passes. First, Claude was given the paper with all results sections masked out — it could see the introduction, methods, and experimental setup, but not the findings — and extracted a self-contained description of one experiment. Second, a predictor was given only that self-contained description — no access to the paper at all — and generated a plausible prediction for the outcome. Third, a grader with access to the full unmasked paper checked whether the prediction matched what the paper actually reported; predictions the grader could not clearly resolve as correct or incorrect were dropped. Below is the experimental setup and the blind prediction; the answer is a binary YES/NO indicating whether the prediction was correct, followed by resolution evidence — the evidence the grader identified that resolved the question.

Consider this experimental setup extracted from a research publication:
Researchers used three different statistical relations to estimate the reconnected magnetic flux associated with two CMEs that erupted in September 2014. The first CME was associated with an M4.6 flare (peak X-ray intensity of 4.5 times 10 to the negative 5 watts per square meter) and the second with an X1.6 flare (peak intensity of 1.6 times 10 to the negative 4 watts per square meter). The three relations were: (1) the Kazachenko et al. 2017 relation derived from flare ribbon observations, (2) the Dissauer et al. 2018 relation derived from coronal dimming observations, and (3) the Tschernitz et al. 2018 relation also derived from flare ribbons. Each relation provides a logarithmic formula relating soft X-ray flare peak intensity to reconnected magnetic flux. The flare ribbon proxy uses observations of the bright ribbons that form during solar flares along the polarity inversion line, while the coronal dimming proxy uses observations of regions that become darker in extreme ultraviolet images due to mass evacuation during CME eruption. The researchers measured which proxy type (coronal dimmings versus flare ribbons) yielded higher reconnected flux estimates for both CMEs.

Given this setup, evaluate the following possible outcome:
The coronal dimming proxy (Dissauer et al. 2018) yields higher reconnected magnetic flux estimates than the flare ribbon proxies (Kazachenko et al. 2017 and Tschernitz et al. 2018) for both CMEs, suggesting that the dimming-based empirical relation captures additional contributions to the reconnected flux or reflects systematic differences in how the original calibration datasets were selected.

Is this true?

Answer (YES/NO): NO